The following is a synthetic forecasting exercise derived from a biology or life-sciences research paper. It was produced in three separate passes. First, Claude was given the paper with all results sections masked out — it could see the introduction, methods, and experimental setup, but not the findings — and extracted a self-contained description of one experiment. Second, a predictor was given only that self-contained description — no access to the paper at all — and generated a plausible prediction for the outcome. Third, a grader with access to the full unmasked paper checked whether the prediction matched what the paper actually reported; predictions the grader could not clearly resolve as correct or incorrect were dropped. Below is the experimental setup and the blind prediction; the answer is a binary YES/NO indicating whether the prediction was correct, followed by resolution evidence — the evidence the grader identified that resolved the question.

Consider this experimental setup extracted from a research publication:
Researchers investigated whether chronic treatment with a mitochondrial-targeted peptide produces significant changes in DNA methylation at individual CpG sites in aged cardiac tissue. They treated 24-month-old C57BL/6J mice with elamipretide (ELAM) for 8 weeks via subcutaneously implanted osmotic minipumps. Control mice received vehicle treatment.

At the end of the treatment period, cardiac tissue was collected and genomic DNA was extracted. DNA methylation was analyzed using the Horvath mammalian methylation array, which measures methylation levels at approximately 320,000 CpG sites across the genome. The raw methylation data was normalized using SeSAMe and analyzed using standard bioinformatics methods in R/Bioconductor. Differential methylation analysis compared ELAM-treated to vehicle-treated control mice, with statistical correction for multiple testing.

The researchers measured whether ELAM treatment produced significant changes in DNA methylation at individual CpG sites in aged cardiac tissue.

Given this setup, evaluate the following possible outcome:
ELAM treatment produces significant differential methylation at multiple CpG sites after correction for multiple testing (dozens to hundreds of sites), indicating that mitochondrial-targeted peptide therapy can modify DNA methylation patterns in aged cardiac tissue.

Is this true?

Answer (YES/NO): NO